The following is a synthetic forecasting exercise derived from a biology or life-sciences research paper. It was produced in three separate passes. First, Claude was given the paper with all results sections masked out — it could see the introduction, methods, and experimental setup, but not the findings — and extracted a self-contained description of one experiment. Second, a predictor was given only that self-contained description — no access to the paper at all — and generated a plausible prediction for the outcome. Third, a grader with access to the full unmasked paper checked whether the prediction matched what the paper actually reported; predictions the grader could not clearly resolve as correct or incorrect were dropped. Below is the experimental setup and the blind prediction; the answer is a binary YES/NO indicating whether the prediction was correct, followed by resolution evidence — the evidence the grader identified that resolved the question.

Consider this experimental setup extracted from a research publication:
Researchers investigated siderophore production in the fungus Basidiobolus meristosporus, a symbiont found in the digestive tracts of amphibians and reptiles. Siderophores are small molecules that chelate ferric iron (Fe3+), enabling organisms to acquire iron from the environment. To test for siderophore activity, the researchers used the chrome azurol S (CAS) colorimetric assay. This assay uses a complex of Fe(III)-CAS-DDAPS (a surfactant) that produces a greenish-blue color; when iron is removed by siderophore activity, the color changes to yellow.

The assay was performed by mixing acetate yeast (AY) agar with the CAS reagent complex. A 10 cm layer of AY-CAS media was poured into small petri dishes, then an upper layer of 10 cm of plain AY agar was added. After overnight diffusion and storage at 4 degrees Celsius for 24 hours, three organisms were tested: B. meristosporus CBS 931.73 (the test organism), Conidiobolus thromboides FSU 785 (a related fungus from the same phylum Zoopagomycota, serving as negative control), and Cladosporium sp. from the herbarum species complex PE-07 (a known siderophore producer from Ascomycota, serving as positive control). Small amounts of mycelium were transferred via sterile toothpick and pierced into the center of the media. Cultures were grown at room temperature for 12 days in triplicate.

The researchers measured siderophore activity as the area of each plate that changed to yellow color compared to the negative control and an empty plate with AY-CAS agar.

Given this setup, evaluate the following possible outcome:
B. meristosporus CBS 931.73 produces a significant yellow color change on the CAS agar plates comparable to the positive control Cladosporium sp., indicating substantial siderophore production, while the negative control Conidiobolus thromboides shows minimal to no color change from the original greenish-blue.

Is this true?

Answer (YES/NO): YES